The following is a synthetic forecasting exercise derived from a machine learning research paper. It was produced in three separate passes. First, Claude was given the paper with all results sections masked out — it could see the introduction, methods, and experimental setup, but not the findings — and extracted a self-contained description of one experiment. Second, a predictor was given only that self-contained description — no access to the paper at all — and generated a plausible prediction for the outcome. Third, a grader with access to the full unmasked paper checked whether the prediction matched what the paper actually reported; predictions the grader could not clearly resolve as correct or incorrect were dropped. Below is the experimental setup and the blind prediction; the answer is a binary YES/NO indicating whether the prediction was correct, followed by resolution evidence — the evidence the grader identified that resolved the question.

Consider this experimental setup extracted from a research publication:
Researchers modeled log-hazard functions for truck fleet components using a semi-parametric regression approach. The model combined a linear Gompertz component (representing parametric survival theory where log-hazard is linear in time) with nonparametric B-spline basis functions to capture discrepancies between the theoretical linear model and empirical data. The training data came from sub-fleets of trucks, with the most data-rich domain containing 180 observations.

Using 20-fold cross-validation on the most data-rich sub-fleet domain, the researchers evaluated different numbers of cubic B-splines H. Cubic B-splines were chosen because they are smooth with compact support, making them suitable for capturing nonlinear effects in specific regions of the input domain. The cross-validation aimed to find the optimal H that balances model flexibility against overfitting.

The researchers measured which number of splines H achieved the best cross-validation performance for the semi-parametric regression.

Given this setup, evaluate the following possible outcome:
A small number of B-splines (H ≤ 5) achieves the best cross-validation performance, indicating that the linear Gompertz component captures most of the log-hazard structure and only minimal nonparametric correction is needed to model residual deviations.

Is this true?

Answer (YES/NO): YES